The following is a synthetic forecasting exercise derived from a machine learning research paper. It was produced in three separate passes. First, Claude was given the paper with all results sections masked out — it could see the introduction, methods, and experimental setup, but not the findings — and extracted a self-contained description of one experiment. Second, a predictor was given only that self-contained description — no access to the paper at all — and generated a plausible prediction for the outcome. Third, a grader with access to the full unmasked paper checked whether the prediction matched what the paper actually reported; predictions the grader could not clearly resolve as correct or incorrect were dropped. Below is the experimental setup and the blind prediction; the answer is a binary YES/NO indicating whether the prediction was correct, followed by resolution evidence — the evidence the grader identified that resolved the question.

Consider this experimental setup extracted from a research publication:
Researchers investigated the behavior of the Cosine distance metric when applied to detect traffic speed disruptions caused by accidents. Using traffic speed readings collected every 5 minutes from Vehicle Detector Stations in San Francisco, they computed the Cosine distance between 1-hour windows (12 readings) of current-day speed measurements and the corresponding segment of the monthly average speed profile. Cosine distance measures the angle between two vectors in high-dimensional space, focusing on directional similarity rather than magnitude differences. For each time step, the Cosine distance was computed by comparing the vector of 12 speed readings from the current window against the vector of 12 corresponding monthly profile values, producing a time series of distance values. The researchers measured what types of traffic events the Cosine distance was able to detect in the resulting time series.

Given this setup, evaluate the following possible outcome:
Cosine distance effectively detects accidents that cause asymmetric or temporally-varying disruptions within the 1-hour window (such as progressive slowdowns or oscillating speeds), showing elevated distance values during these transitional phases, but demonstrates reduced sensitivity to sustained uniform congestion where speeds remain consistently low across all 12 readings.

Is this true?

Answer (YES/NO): NO